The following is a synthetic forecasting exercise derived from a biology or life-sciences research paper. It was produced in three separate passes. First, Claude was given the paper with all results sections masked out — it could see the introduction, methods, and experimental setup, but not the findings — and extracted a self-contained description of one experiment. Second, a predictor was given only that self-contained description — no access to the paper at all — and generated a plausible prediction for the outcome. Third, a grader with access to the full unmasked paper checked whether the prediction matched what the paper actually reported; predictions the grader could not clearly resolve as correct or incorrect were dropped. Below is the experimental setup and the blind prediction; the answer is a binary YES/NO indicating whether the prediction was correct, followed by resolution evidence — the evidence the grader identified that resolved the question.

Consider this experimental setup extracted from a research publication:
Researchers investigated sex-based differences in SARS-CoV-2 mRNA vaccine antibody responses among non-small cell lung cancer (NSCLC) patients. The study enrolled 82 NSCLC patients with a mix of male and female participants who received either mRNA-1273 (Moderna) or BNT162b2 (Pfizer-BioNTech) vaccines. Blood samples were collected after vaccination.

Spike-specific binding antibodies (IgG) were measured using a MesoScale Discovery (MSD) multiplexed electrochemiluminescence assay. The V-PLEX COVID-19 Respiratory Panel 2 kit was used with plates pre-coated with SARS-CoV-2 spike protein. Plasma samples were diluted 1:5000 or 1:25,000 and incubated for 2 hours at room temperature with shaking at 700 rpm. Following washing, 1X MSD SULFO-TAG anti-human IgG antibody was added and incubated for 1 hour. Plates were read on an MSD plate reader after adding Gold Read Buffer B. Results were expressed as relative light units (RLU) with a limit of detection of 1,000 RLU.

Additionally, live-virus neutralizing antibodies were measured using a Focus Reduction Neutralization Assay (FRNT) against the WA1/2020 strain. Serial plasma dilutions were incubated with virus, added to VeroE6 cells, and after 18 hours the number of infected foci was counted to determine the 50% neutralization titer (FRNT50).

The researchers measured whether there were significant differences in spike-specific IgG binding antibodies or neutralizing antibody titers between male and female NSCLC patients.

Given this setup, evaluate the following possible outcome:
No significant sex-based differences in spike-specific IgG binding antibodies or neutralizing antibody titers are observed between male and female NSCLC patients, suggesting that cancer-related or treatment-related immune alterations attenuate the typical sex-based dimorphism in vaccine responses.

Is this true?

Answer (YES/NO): YES